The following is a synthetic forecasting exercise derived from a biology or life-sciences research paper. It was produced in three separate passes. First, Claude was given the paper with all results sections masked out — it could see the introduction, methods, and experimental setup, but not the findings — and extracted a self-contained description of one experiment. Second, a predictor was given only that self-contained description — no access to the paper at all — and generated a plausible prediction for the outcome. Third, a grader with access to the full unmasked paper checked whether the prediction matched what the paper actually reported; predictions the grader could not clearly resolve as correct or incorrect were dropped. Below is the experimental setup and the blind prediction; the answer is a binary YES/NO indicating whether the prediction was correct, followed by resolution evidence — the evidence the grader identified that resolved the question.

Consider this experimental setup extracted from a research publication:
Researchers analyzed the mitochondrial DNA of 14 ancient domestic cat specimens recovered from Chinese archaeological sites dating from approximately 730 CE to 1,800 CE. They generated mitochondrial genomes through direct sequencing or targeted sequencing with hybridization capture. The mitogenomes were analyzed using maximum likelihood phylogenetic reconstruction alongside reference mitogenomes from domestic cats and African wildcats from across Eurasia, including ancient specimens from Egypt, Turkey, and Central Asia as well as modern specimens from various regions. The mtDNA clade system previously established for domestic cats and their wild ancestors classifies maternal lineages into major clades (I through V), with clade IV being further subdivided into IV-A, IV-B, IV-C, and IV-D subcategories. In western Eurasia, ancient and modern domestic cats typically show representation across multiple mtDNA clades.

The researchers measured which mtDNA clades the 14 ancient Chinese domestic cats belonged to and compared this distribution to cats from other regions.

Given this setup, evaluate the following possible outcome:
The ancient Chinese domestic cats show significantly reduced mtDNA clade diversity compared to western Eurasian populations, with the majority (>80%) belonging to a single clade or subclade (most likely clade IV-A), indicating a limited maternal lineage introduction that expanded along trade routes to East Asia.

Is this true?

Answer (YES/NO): NO